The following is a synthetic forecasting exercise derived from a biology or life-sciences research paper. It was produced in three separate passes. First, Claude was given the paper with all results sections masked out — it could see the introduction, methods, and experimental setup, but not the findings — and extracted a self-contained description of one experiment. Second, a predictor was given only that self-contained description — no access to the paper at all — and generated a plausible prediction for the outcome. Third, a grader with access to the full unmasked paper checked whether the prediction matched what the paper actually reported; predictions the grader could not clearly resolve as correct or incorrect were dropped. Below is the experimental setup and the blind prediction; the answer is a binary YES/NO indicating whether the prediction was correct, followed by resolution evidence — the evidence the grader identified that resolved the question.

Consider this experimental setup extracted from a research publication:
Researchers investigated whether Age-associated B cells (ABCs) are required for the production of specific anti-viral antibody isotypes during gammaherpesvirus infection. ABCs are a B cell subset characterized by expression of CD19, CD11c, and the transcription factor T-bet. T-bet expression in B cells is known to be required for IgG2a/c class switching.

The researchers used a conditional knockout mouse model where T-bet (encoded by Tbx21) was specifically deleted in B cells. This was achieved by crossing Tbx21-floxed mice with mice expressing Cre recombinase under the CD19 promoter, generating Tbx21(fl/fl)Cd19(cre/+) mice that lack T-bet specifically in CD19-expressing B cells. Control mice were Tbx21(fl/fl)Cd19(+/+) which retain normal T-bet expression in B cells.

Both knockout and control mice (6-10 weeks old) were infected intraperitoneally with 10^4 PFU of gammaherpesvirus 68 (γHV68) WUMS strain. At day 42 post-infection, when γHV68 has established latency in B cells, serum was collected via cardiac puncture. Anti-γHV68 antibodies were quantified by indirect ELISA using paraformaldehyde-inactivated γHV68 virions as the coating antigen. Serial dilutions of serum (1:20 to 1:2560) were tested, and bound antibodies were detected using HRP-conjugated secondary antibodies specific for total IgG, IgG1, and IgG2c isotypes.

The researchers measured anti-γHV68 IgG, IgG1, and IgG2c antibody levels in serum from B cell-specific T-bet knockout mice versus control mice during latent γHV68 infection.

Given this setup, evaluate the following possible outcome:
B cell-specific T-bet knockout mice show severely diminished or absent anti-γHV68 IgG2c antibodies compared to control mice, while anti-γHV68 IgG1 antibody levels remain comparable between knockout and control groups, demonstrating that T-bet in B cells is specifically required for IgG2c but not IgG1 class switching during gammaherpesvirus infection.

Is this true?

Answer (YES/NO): NO